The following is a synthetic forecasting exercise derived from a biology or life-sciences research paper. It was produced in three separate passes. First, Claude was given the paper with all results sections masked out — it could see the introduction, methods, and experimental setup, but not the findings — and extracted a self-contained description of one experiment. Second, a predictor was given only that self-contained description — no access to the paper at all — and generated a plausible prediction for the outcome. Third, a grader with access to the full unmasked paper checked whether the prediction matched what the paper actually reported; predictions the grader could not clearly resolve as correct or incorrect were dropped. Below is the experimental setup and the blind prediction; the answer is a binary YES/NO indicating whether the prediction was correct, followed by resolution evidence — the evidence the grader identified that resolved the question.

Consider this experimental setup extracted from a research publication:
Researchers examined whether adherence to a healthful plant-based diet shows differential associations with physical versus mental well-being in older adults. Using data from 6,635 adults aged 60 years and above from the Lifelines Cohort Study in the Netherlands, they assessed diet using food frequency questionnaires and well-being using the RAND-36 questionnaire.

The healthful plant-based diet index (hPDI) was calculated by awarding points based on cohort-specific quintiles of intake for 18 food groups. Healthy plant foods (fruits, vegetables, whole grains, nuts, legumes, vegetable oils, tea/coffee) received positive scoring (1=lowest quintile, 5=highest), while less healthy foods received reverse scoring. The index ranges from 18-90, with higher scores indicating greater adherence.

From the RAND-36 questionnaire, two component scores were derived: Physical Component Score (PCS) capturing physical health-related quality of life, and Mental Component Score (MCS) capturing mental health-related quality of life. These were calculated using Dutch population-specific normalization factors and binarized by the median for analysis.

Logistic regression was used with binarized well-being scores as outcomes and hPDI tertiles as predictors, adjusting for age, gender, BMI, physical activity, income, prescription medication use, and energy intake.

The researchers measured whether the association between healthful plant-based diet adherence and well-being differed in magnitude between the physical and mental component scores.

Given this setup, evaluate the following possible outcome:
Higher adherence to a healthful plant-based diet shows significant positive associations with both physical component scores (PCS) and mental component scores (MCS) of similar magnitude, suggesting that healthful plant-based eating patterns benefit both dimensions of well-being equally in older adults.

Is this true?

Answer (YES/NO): NO